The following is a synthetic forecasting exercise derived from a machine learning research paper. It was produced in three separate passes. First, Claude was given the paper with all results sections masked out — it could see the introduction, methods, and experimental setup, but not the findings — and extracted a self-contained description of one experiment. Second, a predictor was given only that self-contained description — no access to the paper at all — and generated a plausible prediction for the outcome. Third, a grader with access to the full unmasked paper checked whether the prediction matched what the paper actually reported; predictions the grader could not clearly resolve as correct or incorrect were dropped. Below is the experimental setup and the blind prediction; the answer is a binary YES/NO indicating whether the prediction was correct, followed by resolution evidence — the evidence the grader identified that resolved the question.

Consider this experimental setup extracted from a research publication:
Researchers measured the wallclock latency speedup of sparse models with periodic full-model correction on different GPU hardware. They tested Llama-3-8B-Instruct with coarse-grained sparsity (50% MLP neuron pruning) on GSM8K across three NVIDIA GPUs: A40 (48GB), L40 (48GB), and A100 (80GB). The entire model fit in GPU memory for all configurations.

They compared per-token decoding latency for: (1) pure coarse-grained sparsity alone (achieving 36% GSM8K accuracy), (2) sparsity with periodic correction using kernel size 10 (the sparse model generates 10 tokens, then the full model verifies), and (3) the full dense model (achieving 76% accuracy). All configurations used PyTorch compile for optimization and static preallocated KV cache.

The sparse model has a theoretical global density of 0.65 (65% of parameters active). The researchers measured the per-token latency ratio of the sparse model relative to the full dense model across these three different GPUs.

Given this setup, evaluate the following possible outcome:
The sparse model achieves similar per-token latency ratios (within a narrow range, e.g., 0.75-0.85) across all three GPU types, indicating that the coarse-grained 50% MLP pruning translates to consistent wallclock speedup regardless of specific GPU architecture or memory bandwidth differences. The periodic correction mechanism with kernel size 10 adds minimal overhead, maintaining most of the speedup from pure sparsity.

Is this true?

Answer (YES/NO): NO